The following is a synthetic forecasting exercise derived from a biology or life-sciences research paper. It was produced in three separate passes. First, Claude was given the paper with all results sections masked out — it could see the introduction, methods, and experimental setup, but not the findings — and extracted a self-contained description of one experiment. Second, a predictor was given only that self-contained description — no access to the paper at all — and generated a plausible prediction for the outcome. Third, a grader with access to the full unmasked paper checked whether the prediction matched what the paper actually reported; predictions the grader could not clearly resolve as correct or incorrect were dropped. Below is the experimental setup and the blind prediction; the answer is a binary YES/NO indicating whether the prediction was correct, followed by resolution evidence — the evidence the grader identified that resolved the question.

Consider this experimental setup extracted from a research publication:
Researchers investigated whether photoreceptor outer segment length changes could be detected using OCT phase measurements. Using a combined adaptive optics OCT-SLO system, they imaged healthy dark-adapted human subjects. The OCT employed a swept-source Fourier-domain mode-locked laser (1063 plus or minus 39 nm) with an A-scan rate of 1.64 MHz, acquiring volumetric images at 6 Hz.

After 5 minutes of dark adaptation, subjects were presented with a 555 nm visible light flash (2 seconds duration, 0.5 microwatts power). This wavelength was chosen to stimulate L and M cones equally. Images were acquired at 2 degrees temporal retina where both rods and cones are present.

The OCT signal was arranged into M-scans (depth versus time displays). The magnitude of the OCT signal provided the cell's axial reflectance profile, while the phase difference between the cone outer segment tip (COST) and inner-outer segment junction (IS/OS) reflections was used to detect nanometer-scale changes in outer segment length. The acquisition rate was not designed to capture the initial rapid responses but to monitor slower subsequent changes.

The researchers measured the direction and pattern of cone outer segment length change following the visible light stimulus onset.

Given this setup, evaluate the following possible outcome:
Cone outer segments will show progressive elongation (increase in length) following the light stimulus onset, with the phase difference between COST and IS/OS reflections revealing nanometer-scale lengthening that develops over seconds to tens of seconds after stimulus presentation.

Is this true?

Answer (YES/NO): YES